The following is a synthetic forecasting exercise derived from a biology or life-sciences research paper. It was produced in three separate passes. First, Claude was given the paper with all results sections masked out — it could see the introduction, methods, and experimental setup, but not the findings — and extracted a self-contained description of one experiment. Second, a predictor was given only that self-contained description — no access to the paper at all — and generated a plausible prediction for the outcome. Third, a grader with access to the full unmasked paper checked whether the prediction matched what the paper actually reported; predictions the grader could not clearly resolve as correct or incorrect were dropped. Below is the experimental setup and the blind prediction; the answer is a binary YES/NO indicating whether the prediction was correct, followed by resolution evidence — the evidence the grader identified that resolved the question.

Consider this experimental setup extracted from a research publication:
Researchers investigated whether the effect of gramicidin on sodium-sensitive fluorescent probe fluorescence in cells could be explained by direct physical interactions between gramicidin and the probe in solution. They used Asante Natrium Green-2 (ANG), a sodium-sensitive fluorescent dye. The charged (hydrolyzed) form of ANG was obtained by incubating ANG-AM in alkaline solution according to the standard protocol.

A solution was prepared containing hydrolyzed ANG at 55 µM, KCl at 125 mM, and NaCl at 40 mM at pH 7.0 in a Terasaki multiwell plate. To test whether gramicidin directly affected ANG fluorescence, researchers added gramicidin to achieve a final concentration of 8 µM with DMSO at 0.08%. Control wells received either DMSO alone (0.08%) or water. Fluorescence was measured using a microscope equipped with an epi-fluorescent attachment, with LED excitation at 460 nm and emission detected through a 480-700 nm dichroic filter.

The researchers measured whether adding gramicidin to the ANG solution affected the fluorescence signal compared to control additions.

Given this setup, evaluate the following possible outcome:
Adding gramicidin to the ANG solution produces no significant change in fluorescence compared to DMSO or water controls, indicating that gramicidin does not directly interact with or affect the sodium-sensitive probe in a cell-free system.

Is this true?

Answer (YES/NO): YES